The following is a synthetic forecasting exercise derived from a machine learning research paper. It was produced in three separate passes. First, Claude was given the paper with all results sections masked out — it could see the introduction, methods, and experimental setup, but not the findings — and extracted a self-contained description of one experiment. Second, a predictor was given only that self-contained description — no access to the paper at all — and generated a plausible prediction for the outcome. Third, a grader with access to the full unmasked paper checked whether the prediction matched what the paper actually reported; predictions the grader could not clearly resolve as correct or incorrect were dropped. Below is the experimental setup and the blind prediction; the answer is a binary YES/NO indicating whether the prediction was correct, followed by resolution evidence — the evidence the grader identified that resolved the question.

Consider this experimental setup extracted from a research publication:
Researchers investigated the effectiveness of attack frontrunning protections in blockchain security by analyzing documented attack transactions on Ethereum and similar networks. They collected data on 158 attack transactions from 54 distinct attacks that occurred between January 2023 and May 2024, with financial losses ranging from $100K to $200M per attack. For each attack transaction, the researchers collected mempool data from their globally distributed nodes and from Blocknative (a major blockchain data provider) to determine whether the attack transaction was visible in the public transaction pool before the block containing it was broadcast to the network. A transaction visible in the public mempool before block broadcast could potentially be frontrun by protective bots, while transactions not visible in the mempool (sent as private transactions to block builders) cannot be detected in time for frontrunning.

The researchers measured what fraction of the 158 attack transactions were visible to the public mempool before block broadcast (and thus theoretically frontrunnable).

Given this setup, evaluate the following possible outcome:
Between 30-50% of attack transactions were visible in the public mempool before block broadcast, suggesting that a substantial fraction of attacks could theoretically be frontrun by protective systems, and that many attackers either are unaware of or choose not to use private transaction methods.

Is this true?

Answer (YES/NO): NO